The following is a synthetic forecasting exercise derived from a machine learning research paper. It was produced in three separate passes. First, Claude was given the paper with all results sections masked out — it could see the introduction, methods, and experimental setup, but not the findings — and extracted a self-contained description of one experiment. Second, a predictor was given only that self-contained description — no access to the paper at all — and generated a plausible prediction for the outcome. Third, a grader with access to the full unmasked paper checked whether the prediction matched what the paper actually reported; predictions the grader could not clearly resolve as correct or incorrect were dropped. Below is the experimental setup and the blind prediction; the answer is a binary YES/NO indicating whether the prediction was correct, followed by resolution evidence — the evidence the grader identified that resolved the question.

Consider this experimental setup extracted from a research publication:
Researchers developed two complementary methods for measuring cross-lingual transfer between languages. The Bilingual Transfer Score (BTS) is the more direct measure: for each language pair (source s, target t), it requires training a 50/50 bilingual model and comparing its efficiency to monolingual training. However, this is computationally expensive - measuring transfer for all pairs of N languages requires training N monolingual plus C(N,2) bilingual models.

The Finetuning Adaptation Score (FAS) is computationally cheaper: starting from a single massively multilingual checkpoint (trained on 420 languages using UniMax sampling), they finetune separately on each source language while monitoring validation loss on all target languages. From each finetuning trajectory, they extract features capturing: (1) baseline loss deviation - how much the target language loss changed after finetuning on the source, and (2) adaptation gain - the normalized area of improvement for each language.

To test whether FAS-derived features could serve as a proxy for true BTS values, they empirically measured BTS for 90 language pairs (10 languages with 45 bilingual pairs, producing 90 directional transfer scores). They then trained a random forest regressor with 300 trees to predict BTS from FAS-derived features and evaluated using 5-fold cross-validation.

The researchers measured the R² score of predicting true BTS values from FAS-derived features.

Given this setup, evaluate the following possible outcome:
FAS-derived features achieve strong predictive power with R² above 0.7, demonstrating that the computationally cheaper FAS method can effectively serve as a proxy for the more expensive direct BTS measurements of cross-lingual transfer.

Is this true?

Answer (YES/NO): YES